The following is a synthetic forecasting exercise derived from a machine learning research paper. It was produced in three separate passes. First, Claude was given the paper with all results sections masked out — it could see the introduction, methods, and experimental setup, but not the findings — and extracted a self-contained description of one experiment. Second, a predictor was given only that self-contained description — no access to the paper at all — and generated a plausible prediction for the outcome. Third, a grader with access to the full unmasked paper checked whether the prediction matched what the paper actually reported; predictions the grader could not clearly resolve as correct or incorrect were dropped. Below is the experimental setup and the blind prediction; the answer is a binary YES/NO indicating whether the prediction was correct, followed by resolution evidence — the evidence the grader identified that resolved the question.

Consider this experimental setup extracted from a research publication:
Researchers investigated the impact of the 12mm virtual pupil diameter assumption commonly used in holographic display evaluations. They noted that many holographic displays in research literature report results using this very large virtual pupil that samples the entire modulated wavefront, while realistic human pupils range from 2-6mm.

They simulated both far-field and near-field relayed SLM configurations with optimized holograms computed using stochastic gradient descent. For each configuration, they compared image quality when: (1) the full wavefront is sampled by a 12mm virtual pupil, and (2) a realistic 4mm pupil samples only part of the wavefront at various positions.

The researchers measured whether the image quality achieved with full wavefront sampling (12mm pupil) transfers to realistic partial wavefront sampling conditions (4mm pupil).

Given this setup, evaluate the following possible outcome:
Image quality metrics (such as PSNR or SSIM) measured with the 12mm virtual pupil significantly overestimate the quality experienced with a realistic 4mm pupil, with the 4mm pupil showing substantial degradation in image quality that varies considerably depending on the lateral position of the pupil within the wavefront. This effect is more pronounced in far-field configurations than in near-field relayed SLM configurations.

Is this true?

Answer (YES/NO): NO